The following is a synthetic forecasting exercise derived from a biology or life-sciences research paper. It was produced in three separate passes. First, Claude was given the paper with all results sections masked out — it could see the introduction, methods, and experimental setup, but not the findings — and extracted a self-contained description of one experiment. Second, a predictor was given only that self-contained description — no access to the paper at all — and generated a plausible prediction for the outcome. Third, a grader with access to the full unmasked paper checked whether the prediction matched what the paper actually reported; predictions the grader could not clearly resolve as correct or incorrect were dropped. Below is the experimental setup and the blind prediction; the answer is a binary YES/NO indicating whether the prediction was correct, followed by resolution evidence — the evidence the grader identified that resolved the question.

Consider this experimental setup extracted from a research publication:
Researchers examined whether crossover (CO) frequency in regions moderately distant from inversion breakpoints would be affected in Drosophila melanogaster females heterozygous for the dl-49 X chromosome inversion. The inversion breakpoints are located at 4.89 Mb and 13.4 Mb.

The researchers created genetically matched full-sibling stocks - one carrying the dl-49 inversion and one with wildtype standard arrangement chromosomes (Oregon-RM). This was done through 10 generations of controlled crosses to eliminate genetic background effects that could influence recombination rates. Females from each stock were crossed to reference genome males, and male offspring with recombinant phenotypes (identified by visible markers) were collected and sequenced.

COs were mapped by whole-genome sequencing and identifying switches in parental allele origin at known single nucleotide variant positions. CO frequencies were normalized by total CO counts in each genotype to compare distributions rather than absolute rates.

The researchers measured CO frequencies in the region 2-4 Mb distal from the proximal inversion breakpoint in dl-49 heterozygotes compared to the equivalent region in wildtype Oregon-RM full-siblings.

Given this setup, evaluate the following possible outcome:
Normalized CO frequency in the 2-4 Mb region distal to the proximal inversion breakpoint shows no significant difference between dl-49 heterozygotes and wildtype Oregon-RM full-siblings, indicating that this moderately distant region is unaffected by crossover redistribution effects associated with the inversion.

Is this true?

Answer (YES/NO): NO